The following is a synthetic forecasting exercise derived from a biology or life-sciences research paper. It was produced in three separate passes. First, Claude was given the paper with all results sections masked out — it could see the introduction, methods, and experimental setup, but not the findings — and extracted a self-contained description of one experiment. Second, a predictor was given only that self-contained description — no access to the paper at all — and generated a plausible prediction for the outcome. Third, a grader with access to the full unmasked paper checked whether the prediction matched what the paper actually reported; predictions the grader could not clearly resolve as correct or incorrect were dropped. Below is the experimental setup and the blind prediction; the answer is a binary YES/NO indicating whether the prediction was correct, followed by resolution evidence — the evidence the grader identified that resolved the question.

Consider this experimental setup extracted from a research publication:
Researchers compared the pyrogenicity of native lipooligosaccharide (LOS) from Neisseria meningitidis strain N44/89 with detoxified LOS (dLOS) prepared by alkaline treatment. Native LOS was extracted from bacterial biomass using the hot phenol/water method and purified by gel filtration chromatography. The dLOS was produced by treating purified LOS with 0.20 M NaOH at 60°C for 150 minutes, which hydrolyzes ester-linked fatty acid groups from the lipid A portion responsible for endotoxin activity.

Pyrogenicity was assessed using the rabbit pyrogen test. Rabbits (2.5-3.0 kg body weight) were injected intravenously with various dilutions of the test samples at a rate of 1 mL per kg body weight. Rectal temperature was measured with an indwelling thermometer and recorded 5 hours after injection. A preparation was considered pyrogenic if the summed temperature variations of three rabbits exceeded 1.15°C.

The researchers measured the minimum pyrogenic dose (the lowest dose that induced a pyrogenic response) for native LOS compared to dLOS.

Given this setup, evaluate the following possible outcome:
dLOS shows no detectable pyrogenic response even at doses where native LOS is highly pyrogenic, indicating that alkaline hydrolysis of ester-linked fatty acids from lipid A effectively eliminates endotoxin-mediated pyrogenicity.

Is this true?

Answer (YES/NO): NO